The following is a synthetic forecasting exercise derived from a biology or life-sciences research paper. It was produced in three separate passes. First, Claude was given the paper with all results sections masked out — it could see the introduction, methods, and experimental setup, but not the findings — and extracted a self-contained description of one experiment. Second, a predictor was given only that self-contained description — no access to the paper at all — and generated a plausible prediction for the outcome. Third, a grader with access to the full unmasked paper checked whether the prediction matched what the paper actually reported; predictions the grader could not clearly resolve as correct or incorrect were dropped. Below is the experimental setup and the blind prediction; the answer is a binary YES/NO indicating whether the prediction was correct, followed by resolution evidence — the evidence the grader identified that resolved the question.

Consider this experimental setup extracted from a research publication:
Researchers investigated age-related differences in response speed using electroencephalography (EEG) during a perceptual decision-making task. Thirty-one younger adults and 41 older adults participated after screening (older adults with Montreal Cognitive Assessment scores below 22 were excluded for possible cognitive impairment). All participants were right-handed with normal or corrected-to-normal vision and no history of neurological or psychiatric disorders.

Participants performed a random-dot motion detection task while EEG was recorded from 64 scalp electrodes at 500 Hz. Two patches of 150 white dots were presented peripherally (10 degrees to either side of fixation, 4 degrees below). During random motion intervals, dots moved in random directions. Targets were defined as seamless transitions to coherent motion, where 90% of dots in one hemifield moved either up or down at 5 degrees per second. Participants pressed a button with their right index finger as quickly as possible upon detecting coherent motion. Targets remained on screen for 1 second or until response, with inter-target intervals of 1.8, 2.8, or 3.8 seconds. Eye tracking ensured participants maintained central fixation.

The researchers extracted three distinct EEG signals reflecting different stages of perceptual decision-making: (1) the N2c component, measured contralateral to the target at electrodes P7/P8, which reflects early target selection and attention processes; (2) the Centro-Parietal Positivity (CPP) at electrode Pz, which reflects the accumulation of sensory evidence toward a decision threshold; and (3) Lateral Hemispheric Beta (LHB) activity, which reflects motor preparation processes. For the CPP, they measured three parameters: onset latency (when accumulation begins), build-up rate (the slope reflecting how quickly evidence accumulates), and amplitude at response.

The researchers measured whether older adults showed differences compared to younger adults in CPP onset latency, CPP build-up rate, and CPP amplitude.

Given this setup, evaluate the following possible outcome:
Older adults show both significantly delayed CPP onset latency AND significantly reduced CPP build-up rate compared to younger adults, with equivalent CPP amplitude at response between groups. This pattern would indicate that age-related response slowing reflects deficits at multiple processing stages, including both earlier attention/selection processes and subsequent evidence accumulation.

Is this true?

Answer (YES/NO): NO